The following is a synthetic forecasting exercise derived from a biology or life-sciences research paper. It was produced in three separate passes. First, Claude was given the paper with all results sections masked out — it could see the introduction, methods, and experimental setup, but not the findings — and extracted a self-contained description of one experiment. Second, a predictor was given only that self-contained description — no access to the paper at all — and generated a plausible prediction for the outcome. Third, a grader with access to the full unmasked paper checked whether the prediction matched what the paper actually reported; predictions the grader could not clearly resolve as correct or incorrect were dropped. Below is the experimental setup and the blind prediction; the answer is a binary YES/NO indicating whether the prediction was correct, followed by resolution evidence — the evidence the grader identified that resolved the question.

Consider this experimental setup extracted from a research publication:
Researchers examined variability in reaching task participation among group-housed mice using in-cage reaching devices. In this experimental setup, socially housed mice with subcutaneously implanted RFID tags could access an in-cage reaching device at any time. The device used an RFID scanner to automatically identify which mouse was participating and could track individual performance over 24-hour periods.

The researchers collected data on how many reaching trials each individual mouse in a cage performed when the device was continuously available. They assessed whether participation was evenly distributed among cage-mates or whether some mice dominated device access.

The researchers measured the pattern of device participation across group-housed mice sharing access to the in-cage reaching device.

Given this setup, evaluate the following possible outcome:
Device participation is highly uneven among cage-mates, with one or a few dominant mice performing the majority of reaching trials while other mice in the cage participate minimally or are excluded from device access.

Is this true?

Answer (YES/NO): YES